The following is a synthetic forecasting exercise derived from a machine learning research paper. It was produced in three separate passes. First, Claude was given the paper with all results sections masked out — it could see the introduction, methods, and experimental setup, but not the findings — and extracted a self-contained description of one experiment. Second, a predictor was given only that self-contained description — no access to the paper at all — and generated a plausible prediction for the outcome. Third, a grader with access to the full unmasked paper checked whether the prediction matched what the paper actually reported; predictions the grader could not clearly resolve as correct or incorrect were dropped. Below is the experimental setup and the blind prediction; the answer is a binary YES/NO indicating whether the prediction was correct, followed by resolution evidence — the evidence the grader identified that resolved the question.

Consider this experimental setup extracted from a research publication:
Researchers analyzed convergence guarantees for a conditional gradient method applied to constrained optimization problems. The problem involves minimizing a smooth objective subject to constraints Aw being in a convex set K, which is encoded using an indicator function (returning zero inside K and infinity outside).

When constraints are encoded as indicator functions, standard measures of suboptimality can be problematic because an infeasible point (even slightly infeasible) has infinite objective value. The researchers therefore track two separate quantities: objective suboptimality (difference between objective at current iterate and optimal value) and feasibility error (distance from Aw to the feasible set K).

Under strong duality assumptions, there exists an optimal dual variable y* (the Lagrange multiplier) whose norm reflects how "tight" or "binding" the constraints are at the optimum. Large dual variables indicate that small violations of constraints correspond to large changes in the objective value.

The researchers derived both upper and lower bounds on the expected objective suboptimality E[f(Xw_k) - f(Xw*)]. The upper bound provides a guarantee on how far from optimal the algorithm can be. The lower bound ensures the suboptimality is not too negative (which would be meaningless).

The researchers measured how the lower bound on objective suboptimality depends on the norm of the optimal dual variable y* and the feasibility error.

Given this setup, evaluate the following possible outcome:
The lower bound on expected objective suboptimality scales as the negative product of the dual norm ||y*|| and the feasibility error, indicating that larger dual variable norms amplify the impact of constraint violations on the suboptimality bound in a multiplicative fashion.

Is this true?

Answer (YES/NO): YES